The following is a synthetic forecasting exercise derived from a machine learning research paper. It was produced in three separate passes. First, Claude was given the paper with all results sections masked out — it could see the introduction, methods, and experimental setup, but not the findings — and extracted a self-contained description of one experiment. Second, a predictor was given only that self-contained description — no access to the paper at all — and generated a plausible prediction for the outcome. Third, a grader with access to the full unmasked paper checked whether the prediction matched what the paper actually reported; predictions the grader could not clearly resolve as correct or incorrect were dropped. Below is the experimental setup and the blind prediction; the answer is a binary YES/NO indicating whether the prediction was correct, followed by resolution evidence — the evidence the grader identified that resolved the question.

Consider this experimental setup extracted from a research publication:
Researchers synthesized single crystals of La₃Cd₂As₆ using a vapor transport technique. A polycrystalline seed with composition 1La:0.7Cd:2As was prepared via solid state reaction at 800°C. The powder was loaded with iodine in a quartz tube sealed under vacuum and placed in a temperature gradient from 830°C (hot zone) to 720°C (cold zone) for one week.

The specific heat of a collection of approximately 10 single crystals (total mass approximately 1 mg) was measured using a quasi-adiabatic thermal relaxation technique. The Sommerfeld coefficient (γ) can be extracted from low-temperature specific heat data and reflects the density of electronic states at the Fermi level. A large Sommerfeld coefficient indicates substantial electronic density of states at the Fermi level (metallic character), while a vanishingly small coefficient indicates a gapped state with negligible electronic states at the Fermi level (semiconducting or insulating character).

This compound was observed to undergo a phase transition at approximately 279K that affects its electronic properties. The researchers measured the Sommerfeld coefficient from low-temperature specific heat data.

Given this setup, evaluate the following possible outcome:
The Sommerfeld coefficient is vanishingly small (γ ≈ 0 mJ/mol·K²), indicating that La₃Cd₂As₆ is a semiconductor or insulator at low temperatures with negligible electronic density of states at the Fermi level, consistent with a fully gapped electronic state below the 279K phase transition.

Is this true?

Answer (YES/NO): YES